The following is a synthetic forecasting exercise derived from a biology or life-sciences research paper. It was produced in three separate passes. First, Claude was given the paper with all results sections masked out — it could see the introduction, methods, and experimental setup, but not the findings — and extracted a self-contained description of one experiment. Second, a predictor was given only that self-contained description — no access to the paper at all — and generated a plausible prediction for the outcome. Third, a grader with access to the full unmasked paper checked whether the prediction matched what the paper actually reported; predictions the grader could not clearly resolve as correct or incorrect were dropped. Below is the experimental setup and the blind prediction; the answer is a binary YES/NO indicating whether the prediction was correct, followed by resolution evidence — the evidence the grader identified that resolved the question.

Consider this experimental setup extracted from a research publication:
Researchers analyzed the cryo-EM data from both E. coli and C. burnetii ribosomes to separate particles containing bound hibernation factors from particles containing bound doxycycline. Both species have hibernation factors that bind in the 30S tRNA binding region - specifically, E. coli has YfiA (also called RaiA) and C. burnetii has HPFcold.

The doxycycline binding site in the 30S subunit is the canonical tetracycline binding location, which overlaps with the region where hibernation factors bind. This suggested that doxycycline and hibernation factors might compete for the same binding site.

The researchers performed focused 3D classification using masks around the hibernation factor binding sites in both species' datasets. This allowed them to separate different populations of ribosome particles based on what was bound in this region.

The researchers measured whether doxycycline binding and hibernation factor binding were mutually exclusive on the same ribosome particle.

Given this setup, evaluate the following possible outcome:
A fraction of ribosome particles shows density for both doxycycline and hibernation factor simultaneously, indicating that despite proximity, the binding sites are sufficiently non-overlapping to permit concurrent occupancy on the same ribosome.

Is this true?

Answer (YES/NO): NO